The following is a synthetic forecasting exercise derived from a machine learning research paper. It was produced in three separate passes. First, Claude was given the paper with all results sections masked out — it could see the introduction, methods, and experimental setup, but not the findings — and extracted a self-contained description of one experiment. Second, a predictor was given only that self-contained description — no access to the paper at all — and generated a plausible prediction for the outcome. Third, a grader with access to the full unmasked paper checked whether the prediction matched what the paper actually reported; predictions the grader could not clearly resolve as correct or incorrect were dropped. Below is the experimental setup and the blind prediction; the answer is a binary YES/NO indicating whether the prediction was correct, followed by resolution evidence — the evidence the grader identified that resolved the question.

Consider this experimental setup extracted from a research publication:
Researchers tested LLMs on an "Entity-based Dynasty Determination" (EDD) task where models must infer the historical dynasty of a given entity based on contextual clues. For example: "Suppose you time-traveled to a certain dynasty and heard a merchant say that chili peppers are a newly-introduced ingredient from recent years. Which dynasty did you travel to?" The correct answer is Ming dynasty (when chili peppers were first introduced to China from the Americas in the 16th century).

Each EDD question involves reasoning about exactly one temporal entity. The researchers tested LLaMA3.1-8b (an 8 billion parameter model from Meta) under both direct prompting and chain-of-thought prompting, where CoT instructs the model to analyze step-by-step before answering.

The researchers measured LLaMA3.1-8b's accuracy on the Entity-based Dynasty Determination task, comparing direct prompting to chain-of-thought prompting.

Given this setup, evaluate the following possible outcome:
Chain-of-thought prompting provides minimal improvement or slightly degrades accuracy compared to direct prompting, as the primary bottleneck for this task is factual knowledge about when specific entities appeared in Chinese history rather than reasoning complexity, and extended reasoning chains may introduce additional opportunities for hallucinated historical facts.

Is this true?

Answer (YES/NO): YES